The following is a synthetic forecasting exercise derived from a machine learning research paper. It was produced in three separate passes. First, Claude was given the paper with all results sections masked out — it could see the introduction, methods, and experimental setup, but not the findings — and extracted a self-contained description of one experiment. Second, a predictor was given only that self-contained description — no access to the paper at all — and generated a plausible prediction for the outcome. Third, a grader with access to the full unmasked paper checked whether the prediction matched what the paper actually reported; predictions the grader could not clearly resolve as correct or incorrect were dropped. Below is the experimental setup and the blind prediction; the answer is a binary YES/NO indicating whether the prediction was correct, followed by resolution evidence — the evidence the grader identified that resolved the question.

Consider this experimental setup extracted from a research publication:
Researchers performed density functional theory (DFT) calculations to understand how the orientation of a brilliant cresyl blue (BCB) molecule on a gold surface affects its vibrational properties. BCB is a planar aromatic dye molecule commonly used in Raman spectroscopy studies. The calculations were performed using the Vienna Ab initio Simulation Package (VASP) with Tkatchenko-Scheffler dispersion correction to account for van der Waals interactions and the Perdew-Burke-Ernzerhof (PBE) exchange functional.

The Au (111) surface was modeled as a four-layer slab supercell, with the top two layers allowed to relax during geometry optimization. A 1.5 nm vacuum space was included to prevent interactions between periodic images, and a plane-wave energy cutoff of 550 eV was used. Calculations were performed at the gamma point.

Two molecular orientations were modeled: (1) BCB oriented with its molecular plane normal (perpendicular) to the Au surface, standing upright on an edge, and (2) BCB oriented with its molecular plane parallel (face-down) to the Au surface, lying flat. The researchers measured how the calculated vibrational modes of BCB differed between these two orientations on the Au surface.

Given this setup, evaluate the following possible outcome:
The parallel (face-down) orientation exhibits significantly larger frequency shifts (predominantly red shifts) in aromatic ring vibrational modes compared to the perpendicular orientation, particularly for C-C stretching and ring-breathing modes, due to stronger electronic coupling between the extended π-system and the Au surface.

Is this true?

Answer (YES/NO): YES